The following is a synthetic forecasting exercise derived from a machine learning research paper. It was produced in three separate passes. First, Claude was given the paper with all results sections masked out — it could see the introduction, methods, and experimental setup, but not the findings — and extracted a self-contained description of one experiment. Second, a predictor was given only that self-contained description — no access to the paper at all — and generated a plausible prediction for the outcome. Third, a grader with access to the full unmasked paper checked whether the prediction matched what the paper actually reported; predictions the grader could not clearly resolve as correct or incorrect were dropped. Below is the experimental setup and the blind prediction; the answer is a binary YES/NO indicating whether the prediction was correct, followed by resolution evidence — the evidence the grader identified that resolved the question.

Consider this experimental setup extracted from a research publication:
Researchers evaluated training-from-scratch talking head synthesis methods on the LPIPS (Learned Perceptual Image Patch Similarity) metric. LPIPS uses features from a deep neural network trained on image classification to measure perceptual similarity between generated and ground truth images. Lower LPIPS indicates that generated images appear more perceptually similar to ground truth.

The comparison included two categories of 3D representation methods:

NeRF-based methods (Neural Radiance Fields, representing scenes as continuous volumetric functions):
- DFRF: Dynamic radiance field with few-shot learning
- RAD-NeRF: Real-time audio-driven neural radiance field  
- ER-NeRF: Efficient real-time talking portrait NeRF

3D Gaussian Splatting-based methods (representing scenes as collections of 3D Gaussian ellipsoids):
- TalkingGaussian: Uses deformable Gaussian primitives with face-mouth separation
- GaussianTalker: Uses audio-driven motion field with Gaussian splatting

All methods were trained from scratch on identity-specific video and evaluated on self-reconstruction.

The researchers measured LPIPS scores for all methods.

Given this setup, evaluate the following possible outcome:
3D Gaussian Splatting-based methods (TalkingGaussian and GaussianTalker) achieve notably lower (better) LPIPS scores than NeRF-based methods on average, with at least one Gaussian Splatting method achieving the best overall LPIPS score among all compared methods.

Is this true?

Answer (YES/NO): YES